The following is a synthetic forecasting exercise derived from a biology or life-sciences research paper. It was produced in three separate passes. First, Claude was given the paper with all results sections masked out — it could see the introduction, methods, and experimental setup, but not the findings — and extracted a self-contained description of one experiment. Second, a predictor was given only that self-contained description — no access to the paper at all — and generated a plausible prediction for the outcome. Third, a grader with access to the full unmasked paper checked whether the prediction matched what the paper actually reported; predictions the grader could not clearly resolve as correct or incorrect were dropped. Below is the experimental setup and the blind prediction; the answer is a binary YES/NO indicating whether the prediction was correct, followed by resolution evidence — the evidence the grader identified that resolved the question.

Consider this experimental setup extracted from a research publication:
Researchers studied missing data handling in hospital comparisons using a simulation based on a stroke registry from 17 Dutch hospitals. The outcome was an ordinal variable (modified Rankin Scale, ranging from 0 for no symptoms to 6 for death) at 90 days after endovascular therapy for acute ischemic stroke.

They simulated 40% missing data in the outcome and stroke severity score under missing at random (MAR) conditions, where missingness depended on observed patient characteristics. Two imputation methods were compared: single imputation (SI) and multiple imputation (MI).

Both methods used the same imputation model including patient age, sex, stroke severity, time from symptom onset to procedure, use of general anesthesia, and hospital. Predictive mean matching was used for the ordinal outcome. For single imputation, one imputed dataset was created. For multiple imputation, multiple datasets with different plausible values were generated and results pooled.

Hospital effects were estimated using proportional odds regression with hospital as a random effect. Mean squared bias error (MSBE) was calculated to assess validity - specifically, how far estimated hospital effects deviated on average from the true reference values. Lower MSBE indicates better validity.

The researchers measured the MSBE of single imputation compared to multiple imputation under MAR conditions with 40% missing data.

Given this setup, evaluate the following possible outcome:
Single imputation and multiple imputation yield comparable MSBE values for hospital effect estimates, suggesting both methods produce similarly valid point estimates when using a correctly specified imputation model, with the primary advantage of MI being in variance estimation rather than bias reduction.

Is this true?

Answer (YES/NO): NO